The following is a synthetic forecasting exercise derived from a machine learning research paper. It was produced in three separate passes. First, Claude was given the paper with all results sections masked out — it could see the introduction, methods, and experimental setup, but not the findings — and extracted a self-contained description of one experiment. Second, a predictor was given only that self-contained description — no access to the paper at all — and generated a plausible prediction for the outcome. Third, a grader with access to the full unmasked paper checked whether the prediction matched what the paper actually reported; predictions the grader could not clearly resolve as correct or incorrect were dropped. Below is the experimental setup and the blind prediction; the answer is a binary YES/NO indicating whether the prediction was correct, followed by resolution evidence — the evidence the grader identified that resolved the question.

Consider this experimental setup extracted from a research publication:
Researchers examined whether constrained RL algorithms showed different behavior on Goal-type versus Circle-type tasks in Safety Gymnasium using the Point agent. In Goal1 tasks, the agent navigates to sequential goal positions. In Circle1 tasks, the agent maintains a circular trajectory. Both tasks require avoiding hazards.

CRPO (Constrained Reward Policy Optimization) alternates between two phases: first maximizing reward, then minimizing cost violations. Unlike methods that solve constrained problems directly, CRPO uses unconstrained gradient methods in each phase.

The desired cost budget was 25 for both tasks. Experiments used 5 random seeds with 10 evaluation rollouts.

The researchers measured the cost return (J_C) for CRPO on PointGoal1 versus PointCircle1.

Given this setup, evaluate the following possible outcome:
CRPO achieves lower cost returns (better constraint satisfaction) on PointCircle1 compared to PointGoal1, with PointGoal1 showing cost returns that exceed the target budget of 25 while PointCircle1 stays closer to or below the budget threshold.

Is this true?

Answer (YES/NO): NO